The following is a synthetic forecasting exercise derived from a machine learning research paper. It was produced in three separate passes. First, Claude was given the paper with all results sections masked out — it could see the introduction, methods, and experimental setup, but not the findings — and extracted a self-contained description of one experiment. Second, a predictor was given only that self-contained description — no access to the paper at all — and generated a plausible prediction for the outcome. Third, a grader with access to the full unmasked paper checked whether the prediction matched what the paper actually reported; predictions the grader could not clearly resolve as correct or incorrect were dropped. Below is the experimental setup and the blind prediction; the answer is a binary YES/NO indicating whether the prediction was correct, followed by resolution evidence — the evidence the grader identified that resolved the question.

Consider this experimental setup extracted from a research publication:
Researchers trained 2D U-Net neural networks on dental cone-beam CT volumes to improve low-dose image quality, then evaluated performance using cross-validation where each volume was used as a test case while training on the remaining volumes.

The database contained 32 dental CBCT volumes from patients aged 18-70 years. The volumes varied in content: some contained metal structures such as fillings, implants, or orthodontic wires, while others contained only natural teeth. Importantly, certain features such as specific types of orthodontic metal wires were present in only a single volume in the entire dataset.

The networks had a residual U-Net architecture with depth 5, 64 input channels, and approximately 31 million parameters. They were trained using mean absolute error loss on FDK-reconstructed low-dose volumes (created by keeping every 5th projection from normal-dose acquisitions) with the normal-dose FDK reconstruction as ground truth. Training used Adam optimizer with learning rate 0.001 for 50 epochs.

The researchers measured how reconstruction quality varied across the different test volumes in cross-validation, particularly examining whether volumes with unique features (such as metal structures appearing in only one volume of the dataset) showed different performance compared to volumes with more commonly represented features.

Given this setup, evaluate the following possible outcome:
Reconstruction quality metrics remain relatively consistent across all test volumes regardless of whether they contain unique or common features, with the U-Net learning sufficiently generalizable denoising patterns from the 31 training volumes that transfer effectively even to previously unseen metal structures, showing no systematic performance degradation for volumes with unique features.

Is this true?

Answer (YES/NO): NO